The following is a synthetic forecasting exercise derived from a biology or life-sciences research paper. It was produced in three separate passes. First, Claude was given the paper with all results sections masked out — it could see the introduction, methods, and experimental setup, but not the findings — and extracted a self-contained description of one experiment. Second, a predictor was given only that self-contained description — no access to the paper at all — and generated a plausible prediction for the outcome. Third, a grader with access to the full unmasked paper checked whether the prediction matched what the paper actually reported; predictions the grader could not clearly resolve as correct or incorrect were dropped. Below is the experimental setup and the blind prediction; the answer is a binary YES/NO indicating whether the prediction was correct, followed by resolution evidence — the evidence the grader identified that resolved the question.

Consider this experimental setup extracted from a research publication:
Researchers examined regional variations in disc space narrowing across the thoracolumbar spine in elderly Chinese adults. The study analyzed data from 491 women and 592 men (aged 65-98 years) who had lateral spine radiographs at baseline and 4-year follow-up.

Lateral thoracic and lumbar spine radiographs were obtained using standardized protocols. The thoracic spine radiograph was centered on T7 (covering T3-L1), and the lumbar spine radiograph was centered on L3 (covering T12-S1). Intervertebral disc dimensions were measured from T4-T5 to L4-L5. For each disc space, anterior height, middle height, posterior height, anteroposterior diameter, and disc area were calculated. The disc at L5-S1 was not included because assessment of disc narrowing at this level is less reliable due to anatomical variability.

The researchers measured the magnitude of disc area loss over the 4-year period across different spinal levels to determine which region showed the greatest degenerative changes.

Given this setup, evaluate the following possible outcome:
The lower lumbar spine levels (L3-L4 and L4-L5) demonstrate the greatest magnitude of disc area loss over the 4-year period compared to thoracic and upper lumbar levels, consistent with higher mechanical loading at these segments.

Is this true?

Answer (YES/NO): YES